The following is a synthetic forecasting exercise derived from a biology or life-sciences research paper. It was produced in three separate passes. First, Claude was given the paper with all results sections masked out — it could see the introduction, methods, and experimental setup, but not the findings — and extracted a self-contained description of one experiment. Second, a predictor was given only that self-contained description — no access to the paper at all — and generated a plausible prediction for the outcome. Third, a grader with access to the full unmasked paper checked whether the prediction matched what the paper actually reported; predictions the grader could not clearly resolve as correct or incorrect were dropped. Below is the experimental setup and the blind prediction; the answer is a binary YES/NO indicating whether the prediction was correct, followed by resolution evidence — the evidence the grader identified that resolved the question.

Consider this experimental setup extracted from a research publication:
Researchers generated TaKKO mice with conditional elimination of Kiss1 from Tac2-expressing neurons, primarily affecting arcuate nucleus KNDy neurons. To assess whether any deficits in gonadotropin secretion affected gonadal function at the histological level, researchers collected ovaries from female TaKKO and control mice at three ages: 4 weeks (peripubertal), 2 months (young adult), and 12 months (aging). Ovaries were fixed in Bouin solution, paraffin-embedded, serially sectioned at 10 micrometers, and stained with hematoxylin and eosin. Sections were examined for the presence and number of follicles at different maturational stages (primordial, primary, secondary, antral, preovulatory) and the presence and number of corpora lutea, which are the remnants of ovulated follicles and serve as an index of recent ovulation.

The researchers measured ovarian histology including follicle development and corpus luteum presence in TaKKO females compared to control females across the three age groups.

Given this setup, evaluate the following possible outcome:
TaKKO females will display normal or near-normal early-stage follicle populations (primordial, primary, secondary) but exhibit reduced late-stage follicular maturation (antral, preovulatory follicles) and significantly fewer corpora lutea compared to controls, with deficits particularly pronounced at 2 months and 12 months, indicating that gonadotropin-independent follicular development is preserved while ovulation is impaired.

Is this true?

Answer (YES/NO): NO